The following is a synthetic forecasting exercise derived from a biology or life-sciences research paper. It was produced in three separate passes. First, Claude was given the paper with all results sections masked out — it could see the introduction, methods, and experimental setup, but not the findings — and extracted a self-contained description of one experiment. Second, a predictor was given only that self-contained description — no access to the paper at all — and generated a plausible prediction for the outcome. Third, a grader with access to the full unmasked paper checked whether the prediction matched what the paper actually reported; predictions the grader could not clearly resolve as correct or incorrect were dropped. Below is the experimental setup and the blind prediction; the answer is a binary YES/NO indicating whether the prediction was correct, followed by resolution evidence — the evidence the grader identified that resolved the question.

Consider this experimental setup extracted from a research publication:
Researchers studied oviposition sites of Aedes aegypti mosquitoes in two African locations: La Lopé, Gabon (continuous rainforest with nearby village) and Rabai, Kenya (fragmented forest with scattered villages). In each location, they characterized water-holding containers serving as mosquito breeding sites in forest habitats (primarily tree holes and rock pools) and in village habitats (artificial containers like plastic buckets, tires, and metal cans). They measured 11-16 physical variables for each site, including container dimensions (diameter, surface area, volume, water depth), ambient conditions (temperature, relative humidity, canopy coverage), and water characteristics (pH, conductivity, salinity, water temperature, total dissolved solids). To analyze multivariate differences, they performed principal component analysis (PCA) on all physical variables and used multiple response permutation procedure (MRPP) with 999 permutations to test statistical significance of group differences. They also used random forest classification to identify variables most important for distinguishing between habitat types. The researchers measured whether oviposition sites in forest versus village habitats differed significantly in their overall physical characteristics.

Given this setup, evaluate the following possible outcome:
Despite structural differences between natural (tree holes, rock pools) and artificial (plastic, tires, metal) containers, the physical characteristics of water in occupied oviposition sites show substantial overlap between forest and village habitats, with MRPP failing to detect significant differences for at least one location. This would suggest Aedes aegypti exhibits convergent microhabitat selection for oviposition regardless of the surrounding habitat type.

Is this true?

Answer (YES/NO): NO